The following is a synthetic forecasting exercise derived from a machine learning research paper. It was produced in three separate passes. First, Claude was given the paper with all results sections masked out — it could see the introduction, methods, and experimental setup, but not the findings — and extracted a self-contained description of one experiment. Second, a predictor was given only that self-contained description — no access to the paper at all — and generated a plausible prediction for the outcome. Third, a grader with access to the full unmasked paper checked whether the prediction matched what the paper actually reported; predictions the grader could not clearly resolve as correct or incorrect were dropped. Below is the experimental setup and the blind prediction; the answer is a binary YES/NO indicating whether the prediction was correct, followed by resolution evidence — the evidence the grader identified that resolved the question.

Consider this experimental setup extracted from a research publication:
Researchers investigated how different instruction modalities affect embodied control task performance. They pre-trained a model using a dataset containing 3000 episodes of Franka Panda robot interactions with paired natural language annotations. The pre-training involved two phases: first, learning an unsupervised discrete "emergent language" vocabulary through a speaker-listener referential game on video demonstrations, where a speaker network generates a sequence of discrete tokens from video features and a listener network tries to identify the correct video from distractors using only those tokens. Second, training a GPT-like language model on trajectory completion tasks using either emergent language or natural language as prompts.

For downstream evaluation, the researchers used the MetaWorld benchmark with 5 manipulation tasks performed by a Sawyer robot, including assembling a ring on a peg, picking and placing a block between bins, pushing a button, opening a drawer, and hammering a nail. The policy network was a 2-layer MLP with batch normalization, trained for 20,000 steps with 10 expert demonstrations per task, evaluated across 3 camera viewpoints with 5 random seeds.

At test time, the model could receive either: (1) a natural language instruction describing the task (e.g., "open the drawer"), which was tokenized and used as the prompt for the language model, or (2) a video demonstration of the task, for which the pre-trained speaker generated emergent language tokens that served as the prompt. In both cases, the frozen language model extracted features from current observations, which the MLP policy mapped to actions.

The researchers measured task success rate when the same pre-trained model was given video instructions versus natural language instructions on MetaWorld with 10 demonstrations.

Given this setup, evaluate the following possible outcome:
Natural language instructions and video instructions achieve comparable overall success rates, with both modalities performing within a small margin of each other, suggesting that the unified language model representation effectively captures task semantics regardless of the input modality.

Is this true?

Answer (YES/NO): NO